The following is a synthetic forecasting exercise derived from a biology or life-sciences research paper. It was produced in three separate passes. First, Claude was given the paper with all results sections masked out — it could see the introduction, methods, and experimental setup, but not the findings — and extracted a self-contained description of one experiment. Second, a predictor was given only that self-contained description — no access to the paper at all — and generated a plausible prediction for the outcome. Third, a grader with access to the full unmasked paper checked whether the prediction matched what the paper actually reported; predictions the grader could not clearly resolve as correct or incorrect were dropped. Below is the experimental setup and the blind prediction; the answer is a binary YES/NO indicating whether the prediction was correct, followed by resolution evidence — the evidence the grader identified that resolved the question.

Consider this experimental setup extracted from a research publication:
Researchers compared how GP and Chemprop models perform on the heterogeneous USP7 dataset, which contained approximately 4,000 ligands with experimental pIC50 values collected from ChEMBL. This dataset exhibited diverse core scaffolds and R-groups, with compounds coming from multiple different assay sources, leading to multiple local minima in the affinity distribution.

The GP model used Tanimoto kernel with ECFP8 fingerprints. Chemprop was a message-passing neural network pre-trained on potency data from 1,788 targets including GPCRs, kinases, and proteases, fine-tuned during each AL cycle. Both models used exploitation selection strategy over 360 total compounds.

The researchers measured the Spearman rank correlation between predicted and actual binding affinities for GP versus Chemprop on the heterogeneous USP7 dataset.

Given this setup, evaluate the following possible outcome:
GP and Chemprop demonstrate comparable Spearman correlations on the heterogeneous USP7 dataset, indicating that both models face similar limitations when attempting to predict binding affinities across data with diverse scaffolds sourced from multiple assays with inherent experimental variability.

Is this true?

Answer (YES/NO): NO